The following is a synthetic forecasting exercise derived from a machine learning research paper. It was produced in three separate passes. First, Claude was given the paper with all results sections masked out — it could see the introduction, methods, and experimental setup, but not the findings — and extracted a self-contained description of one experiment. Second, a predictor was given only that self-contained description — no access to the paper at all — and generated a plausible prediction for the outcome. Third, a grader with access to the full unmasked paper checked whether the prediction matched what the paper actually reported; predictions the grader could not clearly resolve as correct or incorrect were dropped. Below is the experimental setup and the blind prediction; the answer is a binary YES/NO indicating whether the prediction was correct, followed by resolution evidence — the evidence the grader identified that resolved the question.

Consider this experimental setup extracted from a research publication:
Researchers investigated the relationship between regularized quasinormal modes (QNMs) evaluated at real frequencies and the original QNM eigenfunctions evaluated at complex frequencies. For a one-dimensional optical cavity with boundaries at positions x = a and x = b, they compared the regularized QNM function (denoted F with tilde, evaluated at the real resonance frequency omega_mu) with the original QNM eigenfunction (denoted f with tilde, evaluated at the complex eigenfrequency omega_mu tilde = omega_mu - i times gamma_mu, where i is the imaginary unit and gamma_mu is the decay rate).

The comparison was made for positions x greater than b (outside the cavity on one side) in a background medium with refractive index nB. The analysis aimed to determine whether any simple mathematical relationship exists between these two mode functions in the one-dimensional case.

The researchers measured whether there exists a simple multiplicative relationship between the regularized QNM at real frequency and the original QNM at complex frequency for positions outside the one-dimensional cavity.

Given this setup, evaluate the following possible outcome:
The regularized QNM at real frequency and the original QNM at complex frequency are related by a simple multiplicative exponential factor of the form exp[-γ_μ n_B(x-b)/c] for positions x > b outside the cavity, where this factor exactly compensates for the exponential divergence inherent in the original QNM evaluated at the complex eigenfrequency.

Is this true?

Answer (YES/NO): YES